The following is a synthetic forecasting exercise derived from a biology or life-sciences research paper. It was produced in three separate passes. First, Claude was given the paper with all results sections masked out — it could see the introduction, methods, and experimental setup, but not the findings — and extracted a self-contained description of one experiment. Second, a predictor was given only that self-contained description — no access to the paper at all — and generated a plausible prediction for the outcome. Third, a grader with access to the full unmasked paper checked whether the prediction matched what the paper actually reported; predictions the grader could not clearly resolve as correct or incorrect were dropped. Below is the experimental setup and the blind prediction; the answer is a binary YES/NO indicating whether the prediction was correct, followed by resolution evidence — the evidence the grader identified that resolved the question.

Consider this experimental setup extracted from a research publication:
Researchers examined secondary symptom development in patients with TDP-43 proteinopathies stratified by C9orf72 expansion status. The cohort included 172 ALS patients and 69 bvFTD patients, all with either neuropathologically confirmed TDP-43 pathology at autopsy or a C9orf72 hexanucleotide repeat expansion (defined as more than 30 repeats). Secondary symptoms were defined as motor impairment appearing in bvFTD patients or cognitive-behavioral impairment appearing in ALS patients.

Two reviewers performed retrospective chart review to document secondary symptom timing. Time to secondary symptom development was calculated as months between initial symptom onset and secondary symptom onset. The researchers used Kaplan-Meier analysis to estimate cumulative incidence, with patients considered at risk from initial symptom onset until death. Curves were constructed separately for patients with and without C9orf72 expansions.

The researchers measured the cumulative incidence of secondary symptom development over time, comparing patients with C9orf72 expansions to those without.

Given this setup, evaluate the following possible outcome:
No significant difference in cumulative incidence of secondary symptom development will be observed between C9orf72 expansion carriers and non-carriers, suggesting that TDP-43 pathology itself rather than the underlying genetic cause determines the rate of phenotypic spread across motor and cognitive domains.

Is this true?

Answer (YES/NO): NO